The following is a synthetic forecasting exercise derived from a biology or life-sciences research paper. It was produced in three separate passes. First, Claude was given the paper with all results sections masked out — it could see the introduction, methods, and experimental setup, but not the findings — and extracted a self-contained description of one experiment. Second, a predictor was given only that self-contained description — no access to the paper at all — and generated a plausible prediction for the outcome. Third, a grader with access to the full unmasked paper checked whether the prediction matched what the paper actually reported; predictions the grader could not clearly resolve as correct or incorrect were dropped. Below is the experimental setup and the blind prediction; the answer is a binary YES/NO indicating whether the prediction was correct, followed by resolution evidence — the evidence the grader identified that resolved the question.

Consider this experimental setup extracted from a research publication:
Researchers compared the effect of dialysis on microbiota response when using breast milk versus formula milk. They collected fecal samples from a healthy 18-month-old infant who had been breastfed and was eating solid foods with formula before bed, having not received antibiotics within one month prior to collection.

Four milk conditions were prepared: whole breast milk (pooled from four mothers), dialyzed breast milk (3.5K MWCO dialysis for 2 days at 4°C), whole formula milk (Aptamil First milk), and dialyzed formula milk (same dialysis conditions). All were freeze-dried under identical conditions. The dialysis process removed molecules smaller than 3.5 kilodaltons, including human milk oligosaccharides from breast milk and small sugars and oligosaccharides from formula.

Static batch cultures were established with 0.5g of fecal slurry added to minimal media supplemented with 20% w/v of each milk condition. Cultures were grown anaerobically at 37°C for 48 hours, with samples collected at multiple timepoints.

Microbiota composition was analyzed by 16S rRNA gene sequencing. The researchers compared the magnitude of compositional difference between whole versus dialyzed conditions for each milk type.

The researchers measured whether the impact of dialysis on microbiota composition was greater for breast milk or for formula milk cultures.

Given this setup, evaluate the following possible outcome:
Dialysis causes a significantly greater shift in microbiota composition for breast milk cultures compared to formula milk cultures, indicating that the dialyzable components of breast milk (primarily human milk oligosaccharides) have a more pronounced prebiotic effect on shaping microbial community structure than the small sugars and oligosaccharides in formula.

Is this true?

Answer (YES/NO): NO